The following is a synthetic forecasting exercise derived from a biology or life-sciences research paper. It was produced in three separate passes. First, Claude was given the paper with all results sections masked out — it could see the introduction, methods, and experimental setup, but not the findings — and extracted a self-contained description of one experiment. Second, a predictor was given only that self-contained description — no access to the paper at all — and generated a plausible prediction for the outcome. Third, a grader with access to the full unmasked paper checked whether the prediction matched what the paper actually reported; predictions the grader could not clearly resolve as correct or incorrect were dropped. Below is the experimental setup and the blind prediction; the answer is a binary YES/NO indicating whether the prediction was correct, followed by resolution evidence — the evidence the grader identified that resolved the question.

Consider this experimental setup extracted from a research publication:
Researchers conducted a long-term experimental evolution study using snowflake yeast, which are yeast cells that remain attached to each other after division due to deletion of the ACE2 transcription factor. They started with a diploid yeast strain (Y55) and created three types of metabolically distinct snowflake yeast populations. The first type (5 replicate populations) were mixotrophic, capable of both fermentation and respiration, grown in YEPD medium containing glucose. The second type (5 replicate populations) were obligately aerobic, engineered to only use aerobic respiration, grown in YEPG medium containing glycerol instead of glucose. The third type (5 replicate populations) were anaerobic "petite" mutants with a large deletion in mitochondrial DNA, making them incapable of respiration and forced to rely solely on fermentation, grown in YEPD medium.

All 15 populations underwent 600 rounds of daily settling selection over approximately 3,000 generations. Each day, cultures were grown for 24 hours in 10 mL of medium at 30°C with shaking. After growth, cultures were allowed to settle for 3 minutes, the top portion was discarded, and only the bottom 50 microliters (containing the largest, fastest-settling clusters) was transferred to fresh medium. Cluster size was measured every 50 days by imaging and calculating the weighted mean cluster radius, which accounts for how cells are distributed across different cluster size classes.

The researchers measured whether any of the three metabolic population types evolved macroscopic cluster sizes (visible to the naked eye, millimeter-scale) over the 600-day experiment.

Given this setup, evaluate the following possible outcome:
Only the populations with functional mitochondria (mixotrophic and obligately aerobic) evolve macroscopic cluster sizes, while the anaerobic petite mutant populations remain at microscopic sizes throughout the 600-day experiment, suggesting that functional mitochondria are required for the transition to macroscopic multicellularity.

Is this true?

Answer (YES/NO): NO